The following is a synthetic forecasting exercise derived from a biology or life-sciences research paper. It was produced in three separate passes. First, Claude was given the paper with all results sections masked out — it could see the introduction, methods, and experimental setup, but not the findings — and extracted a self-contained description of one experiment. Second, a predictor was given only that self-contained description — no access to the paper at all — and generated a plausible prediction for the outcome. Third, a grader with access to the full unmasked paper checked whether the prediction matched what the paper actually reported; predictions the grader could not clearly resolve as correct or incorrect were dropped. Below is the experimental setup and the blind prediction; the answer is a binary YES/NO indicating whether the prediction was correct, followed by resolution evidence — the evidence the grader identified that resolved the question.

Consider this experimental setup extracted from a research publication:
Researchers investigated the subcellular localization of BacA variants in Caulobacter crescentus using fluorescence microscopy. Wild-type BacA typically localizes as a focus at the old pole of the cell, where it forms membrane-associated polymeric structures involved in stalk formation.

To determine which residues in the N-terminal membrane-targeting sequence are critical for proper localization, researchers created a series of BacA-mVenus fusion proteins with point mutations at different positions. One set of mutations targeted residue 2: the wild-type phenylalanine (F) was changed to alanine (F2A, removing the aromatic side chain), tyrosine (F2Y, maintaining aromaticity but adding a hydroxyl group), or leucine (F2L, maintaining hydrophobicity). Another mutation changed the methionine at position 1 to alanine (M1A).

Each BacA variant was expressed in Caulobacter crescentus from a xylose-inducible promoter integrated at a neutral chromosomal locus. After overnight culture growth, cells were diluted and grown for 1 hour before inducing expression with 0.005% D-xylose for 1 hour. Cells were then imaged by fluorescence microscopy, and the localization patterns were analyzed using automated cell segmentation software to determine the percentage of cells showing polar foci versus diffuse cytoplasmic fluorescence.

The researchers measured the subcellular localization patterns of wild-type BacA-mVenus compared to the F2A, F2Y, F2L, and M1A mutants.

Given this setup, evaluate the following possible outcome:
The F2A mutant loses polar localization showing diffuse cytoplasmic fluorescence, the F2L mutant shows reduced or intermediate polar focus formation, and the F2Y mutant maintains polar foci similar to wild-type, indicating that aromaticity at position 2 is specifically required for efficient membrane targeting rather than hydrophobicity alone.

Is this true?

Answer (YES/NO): NO